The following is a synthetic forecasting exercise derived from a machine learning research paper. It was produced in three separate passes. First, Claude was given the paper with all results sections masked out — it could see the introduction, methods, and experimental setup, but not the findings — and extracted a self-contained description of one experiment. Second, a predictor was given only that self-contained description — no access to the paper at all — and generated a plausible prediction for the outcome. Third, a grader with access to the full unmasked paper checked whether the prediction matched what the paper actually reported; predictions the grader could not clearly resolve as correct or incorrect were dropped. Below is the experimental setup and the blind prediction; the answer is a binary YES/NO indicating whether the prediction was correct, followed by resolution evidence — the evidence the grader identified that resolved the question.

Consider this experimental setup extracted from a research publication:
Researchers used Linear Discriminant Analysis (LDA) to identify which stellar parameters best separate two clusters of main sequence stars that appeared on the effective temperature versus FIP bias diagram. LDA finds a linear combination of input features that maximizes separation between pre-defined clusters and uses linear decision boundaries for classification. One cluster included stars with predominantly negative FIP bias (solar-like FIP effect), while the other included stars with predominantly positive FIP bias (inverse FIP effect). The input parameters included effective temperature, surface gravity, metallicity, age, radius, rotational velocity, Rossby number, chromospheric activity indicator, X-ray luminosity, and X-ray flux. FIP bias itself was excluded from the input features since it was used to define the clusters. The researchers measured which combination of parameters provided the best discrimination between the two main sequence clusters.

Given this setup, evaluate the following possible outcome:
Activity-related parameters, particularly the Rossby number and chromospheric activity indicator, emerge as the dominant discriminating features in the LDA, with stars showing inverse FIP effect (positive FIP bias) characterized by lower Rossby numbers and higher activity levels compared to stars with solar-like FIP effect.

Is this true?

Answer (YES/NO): NO